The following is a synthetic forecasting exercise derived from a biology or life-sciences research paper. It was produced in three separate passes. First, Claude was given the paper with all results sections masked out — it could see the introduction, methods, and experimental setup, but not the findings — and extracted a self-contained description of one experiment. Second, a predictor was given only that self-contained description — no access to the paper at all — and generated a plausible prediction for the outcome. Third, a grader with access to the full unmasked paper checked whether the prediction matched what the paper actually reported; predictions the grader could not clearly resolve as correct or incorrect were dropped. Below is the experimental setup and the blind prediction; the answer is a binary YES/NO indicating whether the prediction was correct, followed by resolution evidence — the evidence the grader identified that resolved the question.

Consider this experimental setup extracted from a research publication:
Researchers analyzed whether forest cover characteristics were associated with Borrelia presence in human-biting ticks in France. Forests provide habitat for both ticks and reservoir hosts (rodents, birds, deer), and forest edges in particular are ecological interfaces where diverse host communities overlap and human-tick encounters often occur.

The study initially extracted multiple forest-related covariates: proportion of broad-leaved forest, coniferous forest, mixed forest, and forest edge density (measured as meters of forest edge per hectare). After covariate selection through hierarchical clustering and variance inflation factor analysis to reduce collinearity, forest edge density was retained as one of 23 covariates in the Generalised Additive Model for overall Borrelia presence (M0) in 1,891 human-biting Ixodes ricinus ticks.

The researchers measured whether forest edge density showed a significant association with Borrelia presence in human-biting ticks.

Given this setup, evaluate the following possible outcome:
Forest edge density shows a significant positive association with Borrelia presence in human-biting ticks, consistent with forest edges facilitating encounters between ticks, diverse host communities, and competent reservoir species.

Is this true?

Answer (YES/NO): NO